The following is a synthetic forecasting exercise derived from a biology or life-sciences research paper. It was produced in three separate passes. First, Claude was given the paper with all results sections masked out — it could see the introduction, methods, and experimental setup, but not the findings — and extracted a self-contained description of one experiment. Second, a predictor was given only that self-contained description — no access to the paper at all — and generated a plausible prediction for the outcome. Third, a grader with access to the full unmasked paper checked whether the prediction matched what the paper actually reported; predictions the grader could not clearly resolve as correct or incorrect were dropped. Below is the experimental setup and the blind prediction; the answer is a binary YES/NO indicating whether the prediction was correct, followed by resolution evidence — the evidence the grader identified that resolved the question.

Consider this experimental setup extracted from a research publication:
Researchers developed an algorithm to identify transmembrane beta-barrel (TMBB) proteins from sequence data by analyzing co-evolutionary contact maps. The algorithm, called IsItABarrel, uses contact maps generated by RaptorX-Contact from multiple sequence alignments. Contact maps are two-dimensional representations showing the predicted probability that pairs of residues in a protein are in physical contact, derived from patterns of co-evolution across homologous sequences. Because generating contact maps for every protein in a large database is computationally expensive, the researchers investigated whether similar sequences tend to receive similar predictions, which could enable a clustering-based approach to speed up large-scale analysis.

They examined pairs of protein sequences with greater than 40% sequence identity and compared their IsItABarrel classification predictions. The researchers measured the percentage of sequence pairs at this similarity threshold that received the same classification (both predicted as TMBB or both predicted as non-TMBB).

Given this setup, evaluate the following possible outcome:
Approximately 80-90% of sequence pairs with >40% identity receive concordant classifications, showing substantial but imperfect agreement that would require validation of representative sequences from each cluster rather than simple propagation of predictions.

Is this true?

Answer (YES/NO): NO